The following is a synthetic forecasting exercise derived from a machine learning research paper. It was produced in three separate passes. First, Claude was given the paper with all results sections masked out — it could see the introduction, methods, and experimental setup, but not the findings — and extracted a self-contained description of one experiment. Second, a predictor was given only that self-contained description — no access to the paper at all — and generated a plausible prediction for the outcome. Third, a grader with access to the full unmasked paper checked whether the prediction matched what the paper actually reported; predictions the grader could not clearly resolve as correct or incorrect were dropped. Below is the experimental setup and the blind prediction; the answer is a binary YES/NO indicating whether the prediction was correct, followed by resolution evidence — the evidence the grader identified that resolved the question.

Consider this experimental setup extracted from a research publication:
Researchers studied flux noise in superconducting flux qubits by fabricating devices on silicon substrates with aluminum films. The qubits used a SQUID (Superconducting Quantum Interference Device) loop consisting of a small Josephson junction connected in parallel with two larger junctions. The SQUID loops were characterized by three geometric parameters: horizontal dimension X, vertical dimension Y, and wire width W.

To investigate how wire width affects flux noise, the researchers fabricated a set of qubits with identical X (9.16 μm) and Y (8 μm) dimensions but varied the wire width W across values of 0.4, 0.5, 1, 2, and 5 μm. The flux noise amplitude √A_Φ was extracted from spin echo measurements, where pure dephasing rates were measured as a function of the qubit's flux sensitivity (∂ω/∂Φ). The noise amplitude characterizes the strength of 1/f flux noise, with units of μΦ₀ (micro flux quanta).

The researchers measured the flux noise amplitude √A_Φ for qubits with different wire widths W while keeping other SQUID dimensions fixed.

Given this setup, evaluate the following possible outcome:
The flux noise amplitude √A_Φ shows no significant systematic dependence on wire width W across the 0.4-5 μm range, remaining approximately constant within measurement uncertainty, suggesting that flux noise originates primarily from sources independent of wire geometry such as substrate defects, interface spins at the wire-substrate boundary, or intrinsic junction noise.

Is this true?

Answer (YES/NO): NO